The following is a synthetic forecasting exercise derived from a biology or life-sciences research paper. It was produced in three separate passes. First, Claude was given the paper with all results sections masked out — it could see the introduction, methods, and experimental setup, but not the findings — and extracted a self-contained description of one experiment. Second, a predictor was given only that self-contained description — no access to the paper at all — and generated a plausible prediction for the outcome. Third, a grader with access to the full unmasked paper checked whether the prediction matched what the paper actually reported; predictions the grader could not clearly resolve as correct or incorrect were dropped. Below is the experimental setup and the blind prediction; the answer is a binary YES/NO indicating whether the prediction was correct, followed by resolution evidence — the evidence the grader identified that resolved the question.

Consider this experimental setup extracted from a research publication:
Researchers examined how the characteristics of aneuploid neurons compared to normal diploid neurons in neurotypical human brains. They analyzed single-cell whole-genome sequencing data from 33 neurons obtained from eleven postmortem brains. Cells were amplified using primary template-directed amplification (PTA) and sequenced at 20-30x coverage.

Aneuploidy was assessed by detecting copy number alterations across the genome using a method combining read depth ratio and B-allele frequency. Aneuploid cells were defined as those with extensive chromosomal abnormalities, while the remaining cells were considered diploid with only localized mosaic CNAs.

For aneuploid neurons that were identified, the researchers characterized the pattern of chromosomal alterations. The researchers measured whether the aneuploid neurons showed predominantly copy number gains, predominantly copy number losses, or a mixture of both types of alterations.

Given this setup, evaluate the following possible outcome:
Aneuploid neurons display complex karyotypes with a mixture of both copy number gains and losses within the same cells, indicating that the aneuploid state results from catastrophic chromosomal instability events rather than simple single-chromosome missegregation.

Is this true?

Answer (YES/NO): NO